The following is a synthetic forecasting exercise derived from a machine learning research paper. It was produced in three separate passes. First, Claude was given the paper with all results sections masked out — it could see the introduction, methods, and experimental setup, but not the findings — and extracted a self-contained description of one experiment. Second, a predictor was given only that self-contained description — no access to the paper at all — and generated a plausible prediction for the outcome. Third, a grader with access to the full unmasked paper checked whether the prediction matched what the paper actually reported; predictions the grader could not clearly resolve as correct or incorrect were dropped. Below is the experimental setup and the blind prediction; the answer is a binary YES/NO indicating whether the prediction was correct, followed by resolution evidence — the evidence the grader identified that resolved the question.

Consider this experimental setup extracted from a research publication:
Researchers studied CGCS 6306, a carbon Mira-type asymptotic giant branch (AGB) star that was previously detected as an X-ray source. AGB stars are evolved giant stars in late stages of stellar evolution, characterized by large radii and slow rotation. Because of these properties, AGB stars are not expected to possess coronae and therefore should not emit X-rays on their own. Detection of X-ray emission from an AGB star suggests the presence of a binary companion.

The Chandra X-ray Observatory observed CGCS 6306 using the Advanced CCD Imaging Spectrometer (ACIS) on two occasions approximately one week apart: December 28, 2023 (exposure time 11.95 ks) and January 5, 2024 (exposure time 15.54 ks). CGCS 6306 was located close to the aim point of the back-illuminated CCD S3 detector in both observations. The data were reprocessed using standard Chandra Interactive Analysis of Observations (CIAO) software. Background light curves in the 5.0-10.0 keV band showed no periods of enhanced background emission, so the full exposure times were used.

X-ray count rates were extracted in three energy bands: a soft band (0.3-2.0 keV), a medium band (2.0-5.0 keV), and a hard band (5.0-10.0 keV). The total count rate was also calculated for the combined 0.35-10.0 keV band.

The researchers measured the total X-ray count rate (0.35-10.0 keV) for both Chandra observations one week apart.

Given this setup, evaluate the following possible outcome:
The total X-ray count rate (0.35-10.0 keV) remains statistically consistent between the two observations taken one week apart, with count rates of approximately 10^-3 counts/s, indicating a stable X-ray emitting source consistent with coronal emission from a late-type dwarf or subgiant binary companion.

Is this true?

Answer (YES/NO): NO